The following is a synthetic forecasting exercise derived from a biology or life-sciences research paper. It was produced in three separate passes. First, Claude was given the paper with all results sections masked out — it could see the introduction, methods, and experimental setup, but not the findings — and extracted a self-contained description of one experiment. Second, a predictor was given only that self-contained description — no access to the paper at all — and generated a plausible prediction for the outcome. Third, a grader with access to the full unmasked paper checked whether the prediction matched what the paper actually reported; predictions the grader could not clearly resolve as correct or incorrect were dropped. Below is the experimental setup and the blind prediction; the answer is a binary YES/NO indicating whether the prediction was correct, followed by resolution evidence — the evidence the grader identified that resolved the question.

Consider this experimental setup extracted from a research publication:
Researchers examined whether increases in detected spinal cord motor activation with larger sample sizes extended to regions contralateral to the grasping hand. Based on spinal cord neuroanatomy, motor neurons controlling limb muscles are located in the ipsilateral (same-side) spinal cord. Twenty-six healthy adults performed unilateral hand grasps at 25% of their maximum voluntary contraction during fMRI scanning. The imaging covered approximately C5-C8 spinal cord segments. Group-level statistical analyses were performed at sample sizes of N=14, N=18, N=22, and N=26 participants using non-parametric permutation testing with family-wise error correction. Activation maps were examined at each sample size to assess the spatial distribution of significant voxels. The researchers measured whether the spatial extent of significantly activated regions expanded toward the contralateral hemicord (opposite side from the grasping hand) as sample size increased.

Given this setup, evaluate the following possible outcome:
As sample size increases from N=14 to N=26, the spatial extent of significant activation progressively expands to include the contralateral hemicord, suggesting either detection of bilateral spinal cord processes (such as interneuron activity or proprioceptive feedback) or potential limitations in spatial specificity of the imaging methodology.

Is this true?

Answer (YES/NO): YES